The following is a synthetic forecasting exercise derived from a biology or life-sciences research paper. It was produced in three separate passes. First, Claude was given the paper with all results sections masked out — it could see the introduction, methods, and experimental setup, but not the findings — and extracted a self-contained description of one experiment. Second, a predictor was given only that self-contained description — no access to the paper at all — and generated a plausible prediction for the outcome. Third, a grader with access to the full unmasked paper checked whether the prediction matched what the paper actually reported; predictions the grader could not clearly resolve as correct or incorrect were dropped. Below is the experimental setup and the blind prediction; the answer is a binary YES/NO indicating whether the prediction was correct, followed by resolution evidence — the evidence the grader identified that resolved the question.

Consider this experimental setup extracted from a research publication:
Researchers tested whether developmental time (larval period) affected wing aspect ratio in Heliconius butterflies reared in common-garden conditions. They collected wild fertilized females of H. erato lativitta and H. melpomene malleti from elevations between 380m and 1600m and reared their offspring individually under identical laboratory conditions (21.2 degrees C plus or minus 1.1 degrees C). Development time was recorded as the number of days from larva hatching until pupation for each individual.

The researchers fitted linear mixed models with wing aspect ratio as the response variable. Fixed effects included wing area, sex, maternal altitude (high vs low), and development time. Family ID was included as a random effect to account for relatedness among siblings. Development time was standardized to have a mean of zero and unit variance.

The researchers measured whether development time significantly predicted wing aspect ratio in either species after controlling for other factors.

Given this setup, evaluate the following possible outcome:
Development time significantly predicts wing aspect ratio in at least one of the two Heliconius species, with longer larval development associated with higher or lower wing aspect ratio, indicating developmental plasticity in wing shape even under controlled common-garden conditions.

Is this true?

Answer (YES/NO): YES